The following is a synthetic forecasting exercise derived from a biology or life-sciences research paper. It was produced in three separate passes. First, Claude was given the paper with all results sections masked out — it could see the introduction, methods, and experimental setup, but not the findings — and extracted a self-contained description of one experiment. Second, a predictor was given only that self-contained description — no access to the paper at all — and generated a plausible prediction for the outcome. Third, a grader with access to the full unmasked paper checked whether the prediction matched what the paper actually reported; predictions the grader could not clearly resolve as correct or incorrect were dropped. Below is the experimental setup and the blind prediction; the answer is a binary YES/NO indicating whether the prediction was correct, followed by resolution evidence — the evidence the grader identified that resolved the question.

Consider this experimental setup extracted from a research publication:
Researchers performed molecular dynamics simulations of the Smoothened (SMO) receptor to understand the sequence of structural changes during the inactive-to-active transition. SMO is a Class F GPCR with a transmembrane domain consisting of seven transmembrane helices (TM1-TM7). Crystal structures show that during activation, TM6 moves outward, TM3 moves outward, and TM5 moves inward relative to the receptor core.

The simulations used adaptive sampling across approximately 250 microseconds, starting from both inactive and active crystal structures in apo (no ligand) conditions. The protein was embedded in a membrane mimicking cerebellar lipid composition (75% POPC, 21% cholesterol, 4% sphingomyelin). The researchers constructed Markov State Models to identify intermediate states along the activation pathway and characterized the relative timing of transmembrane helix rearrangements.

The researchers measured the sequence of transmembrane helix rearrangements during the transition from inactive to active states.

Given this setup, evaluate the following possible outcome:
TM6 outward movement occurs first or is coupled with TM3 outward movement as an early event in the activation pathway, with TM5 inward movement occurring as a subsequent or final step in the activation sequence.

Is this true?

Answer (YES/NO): YES